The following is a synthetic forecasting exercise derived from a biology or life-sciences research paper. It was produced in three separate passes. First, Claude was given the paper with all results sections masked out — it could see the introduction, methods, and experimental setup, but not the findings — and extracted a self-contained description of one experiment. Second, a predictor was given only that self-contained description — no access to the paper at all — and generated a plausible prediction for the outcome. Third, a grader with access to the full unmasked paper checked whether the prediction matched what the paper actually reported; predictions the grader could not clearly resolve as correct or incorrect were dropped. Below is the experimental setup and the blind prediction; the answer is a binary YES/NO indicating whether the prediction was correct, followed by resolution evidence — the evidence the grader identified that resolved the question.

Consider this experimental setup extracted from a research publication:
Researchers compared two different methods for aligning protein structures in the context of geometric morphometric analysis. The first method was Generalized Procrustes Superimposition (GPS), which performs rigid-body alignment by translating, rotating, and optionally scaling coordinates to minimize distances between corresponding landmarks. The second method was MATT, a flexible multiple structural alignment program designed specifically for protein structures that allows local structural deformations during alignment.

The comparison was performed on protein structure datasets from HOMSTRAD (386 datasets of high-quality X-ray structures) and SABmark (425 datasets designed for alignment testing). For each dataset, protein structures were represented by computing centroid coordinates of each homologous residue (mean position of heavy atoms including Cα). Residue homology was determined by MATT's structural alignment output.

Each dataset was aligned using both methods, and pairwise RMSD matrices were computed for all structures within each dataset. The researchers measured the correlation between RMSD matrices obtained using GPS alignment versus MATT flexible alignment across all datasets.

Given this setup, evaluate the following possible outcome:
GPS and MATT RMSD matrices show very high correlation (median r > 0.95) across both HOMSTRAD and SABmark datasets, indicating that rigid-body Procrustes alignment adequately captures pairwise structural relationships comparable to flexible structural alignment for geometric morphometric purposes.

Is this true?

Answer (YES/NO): YES